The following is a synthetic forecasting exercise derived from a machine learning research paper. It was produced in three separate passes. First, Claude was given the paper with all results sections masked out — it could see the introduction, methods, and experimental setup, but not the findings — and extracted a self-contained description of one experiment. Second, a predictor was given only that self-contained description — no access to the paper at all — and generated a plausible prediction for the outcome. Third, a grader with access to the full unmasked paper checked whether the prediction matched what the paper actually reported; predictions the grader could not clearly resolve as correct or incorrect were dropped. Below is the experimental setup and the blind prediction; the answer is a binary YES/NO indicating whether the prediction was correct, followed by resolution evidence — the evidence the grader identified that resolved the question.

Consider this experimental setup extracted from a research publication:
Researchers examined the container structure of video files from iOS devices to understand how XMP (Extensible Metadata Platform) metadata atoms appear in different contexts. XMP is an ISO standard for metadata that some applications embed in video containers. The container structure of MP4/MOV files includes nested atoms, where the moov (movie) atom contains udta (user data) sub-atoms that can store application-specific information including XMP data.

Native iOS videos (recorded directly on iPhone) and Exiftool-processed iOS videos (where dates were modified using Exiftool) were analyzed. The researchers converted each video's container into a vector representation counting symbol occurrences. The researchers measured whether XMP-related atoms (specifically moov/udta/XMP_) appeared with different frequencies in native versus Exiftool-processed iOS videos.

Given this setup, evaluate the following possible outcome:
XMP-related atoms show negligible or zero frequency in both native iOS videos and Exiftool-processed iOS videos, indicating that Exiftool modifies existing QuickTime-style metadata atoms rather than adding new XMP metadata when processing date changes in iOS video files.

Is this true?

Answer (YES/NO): NO